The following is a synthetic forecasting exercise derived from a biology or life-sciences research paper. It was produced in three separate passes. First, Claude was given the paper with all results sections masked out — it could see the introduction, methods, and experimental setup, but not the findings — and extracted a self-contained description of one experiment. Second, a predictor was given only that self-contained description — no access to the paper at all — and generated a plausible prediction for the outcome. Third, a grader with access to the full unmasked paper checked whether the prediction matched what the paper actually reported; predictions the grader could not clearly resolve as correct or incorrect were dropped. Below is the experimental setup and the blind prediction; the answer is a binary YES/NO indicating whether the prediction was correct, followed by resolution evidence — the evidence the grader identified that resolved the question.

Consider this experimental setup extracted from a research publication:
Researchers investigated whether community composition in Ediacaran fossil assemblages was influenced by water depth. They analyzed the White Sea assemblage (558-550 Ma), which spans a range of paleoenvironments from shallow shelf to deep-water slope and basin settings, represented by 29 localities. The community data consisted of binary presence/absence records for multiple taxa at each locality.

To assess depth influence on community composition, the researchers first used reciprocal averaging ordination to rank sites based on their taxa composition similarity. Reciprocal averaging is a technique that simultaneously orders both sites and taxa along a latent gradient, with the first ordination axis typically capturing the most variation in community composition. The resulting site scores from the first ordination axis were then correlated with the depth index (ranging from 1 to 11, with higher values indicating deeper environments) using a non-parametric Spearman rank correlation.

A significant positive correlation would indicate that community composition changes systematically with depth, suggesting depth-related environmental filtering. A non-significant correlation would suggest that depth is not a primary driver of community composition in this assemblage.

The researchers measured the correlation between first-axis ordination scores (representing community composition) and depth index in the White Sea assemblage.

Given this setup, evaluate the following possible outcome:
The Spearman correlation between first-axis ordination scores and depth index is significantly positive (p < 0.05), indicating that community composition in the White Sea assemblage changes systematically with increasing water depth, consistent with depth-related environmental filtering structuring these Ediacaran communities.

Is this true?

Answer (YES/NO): NO